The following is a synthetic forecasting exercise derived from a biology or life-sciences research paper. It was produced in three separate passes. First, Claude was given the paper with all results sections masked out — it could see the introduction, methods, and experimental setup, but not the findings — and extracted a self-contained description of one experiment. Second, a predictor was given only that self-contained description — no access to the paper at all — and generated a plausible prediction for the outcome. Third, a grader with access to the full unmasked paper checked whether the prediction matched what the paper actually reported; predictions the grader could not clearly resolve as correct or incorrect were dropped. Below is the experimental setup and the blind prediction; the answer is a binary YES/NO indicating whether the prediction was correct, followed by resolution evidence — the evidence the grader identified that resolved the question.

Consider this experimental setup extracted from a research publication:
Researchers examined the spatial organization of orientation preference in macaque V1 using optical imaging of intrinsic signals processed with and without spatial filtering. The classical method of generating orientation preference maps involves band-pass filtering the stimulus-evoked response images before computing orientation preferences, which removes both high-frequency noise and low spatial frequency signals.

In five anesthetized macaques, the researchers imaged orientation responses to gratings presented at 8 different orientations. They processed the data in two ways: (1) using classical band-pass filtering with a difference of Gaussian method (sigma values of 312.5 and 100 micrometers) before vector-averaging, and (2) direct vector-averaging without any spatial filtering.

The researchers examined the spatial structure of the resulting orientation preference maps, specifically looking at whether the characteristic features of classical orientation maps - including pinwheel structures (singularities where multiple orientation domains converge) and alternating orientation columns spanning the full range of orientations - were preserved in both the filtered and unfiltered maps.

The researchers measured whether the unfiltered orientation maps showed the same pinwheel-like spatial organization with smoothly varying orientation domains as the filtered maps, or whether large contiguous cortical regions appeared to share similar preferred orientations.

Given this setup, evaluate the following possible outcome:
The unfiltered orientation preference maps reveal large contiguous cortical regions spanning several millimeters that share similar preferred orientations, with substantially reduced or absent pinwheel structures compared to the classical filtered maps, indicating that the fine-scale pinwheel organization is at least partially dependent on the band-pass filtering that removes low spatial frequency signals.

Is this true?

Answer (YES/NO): YES